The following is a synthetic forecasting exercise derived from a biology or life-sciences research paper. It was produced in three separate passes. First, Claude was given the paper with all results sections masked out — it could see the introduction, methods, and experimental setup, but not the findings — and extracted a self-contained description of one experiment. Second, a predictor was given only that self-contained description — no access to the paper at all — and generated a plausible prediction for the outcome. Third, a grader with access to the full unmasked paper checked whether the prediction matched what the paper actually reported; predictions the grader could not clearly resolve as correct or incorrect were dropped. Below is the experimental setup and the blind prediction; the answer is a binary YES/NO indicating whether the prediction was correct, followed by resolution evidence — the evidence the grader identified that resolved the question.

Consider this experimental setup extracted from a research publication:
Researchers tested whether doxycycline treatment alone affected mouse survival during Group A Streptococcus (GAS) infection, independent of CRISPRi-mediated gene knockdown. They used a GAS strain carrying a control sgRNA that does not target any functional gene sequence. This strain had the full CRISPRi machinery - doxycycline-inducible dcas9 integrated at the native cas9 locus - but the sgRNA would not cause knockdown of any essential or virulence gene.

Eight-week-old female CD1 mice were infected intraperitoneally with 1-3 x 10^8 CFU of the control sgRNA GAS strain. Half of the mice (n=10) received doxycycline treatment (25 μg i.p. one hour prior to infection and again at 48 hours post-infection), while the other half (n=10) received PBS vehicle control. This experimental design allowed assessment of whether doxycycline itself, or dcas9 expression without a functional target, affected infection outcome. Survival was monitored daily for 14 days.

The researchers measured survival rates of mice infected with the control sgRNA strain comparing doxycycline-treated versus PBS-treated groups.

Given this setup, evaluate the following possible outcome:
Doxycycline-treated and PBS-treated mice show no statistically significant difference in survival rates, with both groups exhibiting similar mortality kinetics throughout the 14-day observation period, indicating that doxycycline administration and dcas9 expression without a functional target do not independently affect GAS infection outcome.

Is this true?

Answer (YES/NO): YES